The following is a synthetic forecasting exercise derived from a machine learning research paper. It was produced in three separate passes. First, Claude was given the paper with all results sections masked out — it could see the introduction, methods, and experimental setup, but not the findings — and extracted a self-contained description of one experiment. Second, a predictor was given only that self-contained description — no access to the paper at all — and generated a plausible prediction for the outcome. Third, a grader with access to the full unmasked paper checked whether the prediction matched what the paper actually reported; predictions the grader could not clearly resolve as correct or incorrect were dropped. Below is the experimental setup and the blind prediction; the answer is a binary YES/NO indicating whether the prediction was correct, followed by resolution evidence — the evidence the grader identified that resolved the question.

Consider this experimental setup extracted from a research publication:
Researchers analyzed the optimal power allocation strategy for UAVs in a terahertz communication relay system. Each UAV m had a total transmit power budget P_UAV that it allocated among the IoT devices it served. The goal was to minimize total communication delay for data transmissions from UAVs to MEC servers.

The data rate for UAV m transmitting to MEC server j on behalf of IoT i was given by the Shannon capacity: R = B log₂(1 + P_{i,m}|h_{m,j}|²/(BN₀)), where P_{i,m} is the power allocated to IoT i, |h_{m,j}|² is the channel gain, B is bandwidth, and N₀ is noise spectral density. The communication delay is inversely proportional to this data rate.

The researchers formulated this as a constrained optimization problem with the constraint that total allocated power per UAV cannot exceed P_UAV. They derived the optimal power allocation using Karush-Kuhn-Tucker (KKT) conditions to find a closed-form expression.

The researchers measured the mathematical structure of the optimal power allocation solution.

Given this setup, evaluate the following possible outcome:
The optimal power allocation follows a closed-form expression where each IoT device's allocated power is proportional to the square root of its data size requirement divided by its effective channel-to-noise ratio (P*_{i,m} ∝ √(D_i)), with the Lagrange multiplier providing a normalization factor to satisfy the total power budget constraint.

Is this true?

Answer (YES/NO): NO